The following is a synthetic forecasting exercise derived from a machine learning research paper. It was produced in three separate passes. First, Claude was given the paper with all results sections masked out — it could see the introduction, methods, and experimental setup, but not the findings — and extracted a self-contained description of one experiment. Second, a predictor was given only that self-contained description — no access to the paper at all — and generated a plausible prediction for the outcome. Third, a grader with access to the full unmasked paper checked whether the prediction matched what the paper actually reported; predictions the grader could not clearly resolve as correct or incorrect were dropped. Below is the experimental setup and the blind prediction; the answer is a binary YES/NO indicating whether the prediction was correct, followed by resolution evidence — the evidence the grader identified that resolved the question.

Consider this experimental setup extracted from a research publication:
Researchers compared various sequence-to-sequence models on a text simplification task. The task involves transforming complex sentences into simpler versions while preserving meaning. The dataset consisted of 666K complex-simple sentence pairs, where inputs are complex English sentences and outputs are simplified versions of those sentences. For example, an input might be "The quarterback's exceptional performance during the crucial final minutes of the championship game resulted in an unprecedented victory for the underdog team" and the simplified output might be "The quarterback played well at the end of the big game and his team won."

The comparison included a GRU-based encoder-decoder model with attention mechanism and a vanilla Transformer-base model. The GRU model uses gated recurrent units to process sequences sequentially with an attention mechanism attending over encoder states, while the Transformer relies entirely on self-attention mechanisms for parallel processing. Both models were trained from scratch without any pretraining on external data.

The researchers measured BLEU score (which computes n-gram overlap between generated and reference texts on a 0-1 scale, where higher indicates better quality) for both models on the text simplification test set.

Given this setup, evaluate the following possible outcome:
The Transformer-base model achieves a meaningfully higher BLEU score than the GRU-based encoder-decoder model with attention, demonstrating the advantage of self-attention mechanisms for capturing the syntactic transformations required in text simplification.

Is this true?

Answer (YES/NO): NO